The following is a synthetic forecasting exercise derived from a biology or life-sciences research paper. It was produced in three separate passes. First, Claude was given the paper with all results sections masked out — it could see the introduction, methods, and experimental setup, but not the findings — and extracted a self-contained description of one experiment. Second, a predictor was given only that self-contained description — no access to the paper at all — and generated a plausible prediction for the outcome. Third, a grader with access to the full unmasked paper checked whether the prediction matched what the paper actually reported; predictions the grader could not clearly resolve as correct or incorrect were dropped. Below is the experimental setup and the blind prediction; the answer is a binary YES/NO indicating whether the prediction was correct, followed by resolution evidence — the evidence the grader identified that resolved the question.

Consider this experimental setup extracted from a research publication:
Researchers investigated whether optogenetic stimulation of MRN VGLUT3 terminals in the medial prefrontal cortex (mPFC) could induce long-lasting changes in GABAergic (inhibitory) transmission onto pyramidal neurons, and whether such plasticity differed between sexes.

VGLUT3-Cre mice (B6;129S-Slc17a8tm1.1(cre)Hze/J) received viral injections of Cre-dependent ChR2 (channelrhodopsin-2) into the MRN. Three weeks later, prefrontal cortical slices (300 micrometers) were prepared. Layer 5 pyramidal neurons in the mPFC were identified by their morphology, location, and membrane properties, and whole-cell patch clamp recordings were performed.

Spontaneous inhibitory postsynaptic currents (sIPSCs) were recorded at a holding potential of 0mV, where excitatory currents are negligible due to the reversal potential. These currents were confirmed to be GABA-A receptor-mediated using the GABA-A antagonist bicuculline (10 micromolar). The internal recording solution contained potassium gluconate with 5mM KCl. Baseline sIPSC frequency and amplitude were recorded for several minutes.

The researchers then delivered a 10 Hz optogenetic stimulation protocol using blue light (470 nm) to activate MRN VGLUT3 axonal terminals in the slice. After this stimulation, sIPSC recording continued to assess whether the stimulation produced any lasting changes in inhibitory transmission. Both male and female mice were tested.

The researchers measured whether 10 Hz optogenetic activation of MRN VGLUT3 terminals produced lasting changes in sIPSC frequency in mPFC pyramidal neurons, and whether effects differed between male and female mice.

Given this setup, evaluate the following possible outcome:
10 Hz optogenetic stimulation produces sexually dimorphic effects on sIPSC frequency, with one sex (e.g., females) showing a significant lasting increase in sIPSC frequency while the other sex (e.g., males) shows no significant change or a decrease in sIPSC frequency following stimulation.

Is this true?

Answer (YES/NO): YES